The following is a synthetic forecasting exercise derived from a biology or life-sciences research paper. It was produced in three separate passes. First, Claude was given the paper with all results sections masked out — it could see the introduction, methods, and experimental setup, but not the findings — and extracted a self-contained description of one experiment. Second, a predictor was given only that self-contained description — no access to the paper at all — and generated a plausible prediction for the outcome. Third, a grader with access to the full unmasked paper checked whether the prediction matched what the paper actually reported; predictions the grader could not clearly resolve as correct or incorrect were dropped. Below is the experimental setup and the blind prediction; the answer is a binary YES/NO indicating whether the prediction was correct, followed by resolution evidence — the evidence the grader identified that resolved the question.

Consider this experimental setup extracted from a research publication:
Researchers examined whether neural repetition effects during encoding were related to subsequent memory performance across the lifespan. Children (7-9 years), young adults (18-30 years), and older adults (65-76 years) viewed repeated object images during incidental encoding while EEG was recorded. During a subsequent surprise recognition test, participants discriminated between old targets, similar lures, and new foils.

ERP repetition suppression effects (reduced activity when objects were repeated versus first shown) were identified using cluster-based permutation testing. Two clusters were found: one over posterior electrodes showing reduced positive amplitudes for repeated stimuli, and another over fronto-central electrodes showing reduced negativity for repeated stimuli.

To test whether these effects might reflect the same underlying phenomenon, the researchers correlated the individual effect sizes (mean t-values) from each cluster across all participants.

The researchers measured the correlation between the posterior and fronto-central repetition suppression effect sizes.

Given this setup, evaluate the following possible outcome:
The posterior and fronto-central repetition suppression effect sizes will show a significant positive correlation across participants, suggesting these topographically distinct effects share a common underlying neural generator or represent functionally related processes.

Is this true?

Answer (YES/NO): YES